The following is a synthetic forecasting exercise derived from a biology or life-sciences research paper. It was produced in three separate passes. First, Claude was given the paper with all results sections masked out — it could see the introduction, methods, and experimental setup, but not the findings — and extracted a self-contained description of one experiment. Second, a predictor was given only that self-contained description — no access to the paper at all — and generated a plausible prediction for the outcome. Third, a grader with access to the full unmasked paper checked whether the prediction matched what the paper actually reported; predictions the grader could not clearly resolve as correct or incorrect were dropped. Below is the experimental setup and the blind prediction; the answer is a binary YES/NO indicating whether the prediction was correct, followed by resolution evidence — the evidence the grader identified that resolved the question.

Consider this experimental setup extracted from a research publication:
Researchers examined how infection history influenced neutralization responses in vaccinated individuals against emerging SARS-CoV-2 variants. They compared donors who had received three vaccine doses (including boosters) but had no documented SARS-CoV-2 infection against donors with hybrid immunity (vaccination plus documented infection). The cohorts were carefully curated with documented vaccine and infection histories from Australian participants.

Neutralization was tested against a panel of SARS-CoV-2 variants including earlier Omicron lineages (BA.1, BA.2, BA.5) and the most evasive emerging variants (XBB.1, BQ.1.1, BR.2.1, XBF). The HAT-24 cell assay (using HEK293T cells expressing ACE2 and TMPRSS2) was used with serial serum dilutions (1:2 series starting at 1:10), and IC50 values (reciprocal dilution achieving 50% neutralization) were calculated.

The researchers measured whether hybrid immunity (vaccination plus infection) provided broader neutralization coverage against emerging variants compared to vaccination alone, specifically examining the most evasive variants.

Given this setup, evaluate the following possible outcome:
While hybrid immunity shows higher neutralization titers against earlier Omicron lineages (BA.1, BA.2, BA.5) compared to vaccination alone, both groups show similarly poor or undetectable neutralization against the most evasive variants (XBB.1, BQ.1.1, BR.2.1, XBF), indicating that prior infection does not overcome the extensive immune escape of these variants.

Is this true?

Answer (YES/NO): NO